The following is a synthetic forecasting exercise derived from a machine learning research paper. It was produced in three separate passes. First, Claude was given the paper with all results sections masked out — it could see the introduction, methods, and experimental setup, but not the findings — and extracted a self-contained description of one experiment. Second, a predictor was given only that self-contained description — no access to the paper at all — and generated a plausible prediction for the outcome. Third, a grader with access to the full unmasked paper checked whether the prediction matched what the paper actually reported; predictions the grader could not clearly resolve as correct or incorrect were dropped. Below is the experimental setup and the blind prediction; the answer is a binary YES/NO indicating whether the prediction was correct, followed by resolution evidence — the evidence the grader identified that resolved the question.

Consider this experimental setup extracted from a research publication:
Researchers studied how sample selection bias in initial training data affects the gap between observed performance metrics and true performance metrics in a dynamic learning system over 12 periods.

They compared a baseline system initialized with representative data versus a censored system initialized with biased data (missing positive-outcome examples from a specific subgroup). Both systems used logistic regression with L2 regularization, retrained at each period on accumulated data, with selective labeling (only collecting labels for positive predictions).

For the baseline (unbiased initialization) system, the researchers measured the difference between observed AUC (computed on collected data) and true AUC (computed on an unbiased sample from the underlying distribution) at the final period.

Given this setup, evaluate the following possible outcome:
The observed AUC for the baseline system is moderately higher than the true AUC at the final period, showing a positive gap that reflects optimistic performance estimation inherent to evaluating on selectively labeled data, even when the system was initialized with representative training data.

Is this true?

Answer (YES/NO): NO